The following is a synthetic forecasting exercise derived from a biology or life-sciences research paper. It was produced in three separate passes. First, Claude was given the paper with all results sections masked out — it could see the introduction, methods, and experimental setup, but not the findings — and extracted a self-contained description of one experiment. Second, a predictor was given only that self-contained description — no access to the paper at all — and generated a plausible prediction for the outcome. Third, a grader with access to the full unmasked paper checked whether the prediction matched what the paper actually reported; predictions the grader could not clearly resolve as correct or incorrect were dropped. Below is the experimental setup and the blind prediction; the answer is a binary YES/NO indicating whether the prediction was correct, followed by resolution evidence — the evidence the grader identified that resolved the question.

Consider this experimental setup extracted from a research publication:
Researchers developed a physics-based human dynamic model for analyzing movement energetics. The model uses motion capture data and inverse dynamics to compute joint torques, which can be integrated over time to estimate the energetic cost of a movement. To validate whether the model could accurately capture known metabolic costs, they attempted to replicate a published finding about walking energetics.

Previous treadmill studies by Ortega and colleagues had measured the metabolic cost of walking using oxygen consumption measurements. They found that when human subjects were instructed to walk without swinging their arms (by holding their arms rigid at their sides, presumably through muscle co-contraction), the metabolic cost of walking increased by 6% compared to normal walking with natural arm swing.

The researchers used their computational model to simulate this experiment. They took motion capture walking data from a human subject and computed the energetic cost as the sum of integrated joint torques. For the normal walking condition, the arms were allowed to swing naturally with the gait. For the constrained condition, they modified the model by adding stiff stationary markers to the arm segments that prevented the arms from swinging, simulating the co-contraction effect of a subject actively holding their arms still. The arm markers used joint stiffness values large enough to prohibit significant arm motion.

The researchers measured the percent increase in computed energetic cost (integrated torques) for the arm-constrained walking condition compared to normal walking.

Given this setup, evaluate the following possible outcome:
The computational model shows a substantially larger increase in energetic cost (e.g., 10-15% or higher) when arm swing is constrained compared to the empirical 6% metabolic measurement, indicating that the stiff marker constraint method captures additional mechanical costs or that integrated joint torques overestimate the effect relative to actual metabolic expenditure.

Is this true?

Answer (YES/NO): NO